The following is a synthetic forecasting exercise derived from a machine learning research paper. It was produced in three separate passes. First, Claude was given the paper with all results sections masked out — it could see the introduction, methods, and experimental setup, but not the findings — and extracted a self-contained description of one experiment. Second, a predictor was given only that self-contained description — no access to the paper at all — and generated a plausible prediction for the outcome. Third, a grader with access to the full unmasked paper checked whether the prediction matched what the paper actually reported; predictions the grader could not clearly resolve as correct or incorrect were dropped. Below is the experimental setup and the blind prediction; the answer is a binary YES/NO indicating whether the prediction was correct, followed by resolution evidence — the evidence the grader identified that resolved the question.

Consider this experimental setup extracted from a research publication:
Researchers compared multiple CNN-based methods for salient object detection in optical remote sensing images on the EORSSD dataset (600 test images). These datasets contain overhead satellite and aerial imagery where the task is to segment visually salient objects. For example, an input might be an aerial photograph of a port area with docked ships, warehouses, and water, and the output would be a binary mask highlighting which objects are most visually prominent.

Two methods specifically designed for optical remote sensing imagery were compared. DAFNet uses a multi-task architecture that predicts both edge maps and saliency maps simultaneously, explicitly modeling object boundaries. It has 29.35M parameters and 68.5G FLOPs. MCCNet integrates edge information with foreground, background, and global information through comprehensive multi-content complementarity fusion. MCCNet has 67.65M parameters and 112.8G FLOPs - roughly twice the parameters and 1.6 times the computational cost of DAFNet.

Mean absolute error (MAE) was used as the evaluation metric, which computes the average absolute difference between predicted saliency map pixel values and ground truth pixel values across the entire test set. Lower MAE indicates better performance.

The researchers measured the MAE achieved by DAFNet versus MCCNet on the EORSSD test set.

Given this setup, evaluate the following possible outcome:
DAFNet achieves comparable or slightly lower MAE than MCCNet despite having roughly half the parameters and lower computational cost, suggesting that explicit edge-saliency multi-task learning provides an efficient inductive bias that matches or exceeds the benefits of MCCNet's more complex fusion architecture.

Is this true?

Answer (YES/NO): YES